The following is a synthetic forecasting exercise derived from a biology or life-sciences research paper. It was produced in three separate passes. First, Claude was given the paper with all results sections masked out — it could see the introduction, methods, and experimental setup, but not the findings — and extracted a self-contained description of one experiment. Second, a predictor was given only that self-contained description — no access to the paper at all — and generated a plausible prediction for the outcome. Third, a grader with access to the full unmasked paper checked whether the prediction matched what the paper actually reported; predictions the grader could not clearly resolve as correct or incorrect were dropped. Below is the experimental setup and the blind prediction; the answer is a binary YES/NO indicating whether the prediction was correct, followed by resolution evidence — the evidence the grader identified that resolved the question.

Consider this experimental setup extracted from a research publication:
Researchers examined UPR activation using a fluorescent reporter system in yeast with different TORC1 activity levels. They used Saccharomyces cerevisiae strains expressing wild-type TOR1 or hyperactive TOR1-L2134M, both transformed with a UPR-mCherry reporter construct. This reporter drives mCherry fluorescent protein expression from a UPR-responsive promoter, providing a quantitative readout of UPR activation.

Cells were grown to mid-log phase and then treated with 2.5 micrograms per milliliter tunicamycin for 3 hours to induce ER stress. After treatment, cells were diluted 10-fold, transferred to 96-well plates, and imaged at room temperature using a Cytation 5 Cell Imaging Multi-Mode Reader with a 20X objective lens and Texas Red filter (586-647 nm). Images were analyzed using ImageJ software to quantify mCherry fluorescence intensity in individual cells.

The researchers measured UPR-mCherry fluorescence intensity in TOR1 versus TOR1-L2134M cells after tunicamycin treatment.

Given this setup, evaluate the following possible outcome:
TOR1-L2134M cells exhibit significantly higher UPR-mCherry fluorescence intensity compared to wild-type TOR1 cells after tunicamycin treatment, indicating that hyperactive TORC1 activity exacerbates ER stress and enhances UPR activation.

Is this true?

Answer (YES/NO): NO